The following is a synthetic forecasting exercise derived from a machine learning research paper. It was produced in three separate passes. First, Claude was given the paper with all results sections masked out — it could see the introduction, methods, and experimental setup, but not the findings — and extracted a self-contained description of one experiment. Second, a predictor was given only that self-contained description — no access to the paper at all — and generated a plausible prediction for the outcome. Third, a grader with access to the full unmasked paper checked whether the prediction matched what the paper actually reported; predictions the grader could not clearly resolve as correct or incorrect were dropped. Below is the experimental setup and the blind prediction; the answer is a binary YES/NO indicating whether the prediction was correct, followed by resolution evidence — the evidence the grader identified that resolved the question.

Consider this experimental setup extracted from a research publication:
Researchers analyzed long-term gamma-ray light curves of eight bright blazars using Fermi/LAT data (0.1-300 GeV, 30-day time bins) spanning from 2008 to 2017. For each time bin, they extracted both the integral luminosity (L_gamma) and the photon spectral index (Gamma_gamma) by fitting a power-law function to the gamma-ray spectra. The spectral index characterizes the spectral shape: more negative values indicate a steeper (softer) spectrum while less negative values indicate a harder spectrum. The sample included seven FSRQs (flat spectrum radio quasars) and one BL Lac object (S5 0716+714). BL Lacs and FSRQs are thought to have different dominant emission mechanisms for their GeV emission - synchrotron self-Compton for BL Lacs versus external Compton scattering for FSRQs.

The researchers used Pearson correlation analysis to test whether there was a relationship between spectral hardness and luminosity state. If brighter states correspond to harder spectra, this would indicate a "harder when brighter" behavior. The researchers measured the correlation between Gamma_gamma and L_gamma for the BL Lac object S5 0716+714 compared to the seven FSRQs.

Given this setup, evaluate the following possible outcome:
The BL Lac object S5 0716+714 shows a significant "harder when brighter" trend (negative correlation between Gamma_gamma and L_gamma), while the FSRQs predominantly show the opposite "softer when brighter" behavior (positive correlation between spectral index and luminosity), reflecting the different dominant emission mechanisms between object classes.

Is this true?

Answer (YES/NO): NO